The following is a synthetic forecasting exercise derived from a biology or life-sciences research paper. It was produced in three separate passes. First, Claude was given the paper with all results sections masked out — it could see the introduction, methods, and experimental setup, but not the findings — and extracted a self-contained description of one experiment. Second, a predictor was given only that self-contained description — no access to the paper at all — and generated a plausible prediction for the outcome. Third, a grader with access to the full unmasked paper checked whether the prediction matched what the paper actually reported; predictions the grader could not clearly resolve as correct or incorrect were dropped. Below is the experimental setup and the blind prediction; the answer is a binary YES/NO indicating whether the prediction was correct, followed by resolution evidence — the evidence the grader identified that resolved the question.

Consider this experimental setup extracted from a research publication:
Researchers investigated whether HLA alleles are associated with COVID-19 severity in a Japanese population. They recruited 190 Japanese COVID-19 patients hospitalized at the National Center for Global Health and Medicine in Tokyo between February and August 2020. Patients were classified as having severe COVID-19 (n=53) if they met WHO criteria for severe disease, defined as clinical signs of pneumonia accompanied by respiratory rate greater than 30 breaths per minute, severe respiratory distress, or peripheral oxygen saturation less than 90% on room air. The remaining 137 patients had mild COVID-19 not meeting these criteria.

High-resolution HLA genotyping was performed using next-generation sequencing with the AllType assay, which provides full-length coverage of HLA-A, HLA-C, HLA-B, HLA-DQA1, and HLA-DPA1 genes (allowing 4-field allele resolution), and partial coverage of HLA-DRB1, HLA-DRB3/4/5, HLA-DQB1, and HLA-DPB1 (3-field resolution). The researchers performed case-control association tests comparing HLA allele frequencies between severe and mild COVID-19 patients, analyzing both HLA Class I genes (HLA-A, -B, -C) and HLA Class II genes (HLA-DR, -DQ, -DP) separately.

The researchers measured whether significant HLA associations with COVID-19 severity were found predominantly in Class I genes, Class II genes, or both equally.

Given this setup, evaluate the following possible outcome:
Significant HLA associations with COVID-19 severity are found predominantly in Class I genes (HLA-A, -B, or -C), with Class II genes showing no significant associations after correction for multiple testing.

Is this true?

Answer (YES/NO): YES